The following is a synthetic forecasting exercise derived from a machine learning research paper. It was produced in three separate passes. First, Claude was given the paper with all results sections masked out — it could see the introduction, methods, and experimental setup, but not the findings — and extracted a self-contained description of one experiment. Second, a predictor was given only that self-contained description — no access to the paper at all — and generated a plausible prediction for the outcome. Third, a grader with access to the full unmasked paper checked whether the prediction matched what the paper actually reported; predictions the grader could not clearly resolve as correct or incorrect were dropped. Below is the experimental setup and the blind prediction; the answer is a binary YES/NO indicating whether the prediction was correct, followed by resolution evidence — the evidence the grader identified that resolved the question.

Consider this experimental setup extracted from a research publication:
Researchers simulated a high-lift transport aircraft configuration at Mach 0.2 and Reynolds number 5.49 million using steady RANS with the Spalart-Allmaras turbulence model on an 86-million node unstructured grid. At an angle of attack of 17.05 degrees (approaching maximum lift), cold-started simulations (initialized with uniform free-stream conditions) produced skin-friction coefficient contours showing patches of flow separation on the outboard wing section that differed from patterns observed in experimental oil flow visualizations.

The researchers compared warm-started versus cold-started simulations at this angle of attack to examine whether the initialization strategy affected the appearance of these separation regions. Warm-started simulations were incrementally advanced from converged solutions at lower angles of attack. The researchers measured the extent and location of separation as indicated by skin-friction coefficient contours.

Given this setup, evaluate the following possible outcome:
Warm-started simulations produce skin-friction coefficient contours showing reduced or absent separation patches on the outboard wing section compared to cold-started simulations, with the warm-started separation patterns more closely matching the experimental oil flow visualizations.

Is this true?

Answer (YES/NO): NO